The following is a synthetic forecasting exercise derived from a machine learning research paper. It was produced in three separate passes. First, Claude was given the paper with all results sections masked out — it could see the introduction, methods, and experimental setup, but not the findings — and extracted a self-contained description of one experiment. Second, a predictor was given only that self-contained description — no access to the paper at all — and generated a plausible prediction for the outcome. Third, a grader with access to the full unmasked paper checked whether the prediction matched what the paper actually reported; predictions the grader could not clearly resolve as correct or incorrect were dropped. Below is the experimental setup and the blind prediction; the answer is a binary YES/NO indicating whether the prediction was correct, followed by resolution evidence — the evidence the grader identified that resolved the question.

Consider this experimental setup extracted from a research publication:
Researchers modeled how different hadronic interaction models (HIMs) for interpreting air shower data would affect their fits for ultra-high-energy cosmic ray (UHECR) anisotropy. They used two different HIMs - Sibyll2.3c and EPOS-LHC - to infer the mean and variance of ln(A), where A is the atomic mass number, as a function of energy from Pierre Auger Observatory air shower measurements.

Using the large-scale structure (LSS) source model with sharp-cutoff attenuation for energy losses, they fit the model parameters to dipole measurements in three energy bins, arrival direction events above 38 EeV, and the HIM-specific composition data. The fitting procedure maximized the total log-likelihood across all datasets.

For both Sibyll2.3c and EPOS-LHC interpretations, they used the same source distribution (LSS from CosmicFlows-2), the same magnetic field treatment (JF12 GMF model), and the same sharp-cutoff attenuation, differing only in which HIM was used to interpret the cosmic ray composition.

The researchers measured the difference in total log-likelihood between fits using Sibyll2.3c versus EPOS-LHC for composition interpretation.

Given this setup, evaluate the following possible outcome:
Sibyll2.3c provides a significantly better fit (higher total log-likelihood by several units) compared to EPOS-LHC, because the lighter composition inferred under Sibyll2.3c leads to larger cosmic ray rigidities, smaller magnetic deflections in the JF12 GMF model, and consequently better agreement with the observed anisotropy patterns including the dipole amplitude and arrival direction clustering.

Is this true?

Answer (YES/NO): NO